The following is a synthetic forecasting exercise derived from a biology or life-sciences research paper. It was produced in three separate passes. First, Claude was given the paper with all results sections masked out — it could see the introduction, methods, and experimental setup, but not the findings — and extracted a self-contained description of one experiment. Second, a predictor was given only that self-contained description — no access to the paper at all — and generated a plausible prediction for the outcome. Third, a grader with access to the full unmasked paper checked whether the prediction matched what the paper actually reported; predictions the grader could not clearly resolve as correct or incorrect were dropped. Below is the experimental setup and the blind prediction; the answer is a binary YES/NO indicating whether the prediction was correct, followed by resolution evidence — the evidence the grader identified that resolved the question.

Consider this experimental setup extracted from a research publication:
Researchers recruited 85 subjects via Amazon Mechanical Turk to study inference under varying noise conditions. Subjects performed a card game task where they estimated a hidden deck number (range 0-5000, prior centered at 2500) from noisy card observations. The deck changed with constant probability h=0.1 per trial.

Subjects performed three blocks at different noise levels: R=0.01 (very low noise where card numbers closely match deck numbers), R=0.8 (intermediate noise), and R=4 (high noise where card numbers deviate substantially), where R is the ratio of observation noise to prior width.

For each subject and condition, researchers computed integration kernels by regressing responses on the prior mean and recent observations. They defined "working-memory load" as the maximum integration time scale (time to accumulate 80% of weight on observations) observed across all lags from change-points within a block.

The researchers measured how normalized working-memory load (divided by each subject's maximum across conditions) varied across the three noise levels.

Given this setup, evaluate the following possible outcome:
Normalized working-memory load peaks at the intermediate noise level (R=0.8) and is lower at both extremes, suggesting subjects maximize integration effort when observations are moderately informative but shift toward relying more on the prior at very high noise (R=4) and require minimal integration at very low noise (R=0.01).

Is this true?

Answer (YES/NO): NO